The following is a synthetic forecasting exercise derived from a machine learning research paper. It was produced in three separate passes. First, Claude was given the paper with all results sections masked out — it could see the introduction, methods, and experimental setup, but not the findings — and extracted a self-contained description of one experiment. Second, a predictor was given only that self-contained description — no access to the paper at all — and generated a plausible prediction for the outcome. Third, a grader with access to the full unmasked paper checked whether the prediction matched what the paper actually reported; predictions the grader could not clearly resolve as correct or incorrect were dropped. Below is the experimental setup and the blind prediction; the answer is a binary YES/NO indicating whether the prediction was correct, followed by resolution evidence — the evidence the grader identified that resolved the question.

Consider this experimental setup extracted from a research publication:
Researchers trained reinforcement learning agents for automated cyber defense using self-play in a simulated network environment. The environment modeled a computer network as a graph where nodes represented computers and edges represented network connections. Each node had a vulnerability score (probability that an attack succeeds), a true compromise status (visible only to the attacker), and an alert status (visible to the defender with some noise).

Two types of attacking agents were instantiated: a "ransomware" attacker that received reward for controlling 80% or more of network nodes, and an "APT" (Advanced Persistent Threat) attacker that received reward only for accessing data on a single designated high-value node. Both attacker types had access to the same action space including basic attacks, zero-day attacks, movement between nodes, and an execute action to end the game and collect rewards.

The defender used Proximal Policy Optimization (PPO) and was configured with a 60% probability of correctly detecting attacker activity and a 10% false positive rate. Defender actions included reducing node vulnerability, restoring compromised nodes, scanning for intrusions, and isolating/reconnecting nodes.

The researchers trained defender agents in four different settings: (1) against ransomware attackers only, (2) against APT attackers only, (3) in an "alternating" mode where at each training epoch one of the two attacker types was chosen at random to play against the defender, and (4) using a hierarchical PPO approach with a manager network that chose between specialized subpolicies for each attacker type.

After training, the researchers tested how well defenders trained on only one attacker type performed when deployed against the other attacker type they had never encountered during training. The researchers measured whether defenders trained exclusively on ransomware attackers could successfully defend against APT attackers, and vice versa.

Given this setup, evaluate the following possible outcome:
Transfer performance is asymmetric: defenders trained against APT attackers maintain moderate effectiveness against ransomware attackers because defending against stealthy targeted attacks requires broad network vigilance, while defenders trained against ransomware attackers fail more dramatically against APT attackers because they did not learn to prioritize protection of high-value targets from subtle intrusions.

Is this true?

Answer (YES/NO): NO